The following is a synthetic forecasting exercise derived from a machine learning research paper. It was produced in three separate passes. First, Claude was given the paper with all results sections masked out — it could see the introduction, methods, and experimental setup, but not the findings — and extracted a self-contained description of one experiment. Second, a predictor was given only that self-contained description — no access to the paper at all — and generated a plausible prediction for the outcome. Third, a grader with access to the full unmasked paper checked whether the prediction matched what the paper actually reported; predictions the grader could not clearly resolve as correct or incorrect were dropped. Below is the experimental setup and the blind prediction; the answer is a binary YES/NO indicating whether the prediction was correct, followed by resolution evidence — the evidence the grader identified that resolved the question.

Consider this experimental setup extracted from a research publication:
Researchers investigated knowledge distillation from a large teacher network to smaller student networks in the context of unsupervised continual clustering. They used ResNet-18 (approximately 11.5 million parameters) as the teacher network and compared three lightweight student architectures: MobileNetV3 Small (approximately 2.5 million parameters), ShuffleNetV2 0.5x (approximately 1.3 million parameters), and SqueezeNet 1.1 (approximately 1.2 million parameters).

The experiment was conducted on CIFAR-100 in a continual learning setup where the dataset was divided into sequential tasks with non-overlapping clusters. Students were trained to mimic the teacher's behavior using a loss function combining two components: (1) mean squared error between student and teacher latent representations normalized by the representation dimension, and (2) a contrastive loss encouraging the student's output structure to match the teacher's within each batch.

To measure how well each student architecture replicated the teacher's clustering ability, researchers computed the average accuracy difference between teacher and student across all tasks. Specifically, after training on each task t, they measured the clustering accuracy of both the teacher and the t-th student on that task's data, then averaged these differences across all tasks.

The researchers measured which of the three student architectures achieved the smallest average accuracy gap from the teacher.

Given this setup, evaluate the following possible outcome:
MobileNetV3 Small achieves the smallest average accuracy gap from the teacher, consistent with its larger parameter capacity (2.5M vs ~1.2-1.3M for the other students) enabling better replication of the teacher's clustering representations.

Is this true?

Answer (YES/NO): YES